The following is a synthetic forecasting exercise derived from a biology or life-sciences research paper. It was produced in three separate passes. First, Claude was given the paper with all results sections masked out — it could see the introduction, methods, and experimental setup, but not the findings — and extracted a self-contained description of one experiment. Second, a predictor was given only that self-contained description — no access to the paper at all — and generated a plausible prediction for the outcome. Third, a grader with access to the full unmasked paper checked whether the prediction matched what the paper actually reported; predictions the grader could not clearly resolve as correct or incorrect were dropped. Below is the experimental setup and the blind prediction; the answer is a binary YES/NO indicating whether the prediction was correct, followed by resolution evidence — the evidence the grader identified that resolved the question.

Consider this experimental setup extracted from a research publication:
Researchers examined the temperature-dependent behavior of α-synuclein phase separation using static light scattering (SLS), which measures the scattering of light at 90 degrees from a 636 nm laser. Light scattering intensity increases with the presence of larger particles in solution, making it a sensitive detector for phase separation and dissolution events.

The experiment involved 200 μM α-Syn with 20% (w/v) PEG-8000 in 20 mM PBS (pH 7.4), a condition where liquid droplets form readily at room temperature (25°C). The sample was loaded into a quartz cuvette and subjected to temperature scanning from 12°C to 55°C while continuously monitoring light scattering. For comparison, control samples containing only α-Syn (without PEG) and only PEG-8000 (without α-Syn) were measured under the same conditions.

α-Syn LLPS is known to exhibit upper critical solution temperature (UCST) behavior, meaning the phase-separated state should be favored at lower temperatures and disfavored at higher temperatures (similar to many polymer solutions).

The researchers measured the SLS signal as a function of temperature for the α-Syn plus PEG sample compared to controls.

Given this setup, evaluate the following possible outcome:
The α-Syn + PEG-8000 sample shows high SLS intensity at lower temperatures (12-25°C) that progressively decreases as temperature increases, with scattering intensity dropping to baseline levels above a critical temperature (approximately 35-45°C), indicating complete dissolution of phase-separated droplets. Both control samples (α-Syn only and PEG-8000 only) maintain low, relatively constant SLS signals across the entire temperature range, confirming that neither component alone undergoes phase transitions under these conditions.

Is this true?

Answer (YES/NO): NO